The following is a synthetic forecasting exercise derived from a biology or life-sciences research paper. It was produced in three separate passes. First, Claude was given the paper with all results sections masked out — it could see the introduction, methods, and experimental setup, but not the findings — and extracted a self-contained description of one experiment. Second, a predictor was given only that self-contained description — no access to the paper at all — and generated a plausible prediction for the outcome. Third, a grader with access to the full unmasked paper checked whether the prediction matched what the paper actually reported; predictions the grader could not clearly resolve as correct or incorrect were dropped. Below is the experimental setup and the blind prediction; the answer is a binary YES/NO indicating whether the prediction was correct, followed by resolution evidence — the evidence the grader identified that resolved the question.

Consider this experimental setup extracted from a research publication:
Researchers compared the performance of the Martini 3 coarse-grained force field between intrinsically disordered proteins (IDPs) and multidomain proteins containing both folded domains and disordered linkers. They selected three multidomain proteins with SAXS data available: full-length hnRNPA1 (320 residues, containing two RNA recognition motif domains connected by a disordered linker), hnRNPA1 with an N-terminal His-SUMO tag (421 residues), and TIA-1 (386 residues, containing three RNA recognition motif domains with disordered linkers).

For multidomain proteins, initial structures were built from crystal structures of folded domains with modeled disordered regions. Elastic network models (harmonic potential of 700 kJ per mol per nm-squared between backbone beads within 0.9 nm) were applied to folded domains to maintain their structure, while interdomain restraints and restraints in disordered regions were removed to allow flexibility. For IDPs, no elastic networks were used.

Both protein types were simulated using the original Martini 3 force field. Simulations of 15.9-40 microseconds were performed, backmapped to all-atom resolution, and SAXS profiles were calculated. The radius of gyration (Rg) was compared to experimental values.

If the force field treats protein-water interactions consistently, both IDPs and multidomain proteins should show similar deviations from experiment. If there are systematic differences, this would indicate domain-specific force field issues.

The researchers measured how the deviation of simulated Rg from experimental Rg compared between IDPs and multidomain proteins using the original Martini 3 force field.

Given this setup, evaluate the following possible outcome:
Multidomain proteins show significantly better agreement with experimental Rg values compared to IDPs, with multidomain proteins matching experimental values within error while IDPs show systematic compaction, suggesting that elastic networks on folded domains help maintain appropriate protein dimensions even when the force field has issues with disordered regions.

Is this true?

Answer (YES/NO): NO